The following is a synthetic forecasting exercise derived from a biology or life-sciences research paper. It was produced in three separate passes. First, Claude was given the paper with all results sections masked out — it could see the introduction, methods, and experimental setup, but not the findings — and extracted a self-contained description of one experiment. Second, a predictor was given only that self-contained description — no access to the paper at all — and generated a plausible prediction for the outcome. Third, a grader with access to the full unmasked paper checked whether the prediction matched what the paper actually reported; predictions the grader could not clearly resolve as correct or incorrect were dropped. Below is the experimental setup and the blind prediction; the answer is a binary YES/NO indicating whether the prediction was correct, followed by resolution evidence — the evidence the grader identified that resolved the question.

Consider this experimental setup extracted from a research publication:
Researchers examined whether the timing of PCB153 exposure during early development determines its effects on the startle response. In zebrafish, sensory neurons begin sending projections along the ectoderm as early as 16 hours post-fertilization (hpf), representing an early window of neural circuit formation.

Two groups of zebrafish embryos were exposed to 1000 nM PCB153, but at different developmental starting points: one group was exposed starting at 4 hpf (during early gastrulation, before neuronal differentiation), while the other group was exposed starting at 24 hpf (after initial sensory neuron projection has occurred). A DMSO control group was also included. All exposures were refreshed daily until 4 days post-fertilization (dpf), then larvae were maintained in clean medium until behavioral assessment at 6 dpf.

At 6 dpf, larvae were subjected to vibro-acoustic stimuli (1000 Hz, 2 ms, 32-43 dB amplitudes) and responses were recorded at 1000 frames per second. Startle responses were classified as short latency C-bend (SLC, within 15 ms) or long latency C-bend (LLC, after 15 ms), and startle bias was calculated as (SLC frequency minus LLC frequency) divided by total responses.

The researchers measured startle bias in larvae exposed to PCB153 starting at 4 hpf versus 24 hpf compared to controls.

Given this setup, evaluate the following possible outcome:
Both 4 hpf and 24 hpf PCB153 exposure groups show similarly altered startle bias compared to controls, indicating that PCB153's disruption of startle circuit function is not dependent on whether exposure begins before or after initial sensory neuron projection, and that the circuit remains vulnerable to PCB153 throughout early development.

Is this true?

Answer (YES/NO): YES